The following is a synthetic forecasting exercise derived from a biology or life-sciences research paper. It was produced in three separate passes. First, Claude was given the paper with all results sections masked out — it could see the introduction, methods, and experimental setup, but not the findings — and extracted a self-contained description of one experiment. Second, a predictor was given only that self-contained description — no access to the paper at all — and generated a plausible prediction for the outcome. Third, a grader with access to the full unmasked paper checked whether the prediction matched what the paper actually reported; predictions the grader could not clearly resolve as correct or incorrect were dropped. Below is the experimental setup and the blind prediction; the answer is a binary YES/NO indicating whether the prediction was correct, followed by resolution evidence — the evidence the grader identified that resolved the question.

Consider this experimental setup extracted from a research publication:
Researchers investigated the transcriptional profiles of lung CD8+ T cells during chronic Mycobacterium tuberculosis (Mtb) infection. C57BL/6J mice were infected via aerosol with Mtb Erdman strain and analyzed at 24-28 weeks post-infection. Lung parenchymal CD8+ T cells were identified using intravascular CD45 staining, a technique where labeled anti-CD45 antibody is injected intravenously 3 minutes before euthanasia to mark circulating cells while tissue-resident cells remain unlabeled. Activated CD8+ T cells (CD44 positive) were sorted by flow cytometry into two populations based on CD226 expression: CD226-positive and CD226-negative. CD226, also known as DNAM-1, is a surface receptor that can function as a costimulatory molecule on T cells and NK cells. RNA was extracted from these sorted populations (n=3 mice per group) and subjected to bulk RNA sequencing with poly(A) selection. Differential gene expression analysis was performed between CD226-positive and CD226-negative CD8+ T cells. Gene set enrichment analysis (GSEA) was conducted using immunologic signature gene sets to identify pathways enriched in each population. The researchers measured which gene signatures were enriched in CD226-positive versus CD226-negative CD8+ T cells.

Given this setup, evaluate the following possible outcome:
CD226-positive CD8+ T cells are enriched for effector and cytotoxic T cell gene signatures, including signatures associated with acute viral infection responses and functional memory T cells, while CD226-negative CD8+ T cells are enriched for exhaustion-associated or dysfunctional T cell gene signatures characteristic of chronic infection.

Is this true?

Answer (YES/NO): YES